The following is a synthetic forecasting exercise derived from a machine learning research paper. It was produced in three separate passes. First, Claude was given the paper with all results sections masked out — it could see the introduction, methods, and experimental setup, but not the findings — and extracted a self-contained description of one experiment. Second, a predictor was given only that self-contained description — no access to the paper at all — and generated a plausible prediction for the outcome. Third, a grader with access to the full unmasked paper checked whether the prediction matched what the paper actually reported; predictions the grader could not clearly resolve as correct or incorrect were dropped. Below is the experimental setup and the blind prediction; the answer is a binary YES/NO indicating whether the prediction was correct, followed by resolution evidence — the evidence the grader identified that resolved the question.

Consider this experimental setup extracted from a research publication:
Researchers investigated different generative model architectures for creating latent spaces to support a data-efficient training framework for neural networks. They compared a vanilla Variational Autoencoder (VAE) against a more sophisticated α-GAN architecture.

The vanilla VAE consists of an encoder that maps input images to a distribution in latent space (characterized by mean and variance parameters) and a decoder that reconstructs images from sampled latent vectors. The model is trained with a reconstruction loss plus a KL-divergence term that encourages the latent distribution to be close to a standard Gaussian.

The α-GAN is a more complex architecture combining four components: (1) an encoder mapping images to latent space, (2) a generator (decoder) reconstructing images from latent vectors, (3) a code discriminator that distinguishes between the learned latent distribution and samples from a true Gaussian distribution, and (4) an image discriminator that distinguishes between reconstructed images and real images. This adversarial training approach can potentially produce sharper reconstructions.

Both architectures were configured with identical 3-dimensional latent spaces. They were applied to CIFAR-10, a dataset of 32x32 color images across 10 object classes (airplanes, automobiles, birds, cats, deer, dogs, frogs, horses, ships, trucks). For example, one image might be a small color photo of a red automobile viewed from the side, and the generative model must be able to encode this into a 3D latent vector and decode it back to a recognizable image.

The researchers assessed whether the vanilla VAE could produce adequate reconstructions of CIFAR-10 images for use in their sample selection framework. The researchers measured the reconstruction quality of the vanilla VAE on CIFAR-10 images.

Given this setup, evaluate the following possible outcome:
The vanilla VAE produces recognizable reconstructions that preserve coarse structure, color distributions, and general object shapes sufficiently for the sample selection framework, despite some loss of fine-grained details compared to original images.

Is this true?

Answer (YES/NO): NO